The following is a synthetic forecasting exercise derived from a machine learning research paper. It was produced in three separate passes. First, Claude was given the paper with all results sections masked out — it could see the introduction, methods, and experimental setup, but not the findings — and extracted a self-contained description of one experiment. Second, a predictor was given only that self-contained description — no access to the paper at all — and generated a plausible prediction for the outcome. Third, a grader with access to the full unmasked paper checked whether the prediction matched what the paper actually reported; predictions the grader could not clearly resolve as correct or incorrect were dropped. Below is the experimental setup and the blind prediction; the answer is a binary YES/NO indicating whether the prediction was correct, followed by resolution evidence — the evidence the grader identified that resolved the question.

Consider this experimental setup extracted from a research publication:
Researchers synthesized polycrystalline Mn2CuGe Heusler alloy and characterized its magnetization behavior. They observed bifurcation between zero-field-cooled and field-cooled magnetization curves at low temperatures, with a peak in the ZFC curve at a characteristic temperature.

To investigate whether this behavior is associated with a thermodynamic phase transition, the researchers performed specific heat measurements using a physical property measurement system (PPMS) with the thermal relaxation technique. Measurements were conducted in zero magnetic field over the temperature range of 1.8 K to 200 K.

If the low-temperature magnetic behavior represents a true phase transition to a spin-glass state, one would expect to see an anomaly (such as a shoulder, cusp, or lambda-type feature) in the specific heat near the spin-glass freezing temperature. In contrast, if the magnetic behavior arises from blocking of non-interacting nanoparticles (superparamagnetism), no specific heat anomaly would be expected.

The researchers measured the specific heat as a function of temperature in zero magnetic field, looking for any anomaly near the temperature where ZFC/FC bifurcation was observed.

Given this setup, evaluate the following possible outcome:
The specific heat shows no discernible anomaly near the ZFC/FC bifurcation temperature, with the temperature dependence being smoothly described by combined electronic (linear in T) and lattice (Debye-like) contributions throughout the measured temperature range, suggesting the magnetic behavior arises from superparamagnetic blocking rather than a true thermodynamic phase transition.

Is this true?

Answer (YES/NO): NO